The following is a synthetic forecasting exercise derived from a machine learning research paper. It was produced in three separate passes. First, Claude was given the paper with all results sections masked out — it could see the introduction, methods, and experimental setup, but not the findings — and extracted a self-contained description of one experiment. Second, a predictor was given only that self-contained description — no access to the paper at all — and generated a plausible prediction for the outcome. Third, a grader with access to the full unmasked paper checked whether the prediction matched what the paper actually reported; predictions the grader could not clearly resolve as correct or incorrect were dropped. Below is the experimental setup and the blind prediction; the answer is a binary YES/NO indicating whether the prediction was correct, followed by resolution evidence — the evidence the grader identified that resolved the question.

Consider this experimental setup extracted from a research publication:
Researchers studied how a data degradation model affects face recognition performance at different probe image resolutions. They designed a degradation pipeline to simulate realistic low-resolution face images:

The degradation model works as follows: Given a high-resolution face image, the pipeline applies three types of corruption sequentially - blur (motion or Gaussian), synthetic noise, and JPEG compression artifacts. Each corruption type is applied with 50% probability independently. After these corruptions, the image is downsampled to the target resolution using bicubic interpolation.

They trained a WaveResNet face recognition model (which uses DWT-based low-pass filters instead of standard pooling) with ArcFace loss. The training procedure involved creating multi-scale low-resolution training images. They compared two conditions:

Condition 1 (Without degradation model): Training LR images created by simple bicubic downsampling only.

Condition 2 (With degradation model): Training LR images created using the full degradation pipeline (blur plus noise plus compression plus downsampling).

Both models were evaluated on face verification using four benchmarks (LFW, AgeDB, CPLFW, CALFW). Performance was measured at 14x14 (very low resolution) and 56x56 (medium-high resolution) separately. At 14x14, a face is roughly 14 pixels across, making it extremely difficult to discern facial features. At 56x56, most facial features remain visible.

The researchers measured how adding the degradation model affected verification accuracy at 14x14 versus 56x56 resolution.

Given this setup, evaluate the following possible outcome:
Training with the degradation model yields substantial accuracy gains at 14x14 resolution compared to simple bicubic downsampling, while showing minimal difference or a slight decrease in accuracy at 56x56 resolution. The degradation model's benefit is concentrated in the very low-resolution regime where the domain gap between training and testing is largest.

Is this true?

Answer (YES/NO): NO